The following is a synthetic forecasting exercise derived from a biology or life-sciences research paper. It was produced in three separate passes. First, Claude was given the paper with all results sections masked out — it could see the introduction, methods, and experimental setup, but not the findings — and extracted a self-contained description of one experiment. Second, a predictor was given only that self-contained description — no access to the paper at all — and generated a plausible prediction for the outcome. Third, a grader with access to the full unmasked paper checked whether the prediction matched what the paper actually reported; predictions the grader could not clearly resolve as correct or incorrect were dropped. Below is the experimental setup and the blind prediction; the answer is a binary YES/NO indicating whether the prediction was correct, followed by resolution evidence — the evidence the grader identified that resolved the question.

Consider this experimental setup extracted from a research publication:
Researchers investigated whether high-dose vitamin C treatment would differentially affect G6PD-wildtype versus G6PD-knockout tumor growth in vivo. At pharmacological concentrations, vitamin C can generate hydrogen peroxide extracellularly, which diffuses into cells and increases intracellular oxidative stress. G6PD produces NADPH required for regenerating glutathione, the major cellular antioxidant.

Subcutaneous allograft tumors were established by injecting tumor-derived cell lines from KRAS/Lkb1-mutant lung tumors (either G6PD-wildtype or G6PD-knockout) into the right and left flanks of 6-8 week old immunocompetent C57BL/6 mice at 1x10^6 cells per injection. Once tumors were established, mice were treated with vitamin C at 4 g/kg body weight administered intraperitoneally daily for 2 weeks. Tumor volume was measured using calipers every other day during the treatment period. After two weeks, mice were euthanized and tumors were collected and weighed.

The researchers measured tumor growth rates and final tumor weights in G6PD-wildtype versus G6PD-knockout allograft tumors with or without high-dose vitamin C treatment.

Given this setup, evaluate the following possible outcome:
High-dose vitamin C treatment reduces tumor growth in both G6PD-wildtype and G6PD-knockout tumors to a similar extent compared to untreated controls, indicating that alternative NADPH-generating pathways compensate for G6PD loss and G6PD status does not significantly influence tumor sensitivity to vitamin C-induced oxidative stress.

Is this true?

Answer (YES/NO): NO